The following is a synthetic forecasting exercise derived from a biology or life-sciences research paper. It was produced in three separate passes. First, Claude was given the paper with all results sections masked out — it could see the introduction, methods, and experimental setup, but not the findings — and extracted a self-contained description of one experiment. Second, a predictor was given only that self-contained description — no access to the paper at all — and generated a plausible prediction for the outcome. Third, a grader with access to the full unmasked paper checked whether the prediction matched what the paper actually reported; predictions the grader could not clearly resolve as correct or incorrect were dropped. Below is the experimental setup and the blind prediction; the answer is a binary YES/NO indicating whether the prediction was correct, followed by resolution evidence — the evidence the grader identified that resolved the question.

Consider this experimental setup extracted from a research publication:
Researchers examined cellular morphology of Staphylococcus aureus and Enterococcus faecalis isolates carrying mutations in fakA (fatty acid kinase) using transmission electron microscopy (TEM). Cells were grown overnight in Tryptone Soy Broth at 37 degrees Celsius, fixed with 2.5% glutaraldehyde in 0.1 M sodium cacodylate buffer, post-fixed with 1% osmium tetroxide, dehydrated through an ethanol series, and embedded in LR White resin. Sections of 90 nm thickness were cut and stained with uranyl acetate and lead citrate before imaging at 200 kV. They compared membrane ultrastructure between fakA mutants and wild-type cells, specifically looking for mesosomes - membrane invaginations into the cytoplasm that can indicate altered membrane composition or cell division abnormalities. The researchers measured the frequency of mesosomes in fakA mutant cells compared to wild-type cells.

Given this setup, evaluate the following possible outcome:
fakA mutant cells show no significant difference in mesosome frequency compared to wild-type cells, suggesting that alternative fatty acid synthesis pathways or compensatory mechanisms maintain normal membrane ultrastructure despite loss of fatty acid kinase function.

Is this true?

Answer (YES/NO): NO